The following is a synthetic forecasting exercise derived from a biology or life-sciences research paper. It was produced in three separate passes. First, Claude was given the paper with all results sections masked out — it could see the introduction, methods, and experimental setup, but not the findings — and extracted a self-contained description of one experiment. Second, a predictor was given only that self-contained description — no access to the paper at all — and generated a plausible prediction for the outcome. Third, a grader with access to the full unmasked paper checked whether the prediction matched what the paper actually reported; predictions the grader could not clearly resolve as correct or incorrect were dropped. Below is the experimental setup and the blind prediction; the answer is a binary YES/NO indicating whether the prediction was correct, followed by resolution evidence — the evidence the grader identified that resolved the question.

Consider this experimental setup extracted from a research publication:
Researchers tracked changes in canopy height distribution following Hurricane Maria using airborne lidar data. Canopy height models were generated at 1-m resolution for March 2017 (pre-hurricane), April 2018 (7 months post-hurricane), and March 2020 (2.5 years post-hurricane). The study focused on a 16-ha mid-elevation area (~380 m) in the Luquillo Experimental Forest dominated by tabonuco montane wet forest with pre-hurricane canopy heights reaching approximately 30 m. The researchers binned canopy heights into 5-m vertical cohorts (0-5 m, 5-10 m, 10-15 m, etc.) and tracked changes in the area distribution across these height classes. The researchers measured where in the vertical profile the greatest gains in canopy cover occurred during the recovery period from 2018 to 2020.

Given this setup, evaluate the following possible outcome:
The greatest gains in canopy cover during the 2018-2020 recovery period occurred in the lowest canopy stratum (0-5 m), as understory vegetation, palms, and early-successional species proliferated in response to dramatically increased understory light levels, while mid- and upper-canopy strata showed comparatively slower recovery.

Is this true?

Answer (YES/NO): NO